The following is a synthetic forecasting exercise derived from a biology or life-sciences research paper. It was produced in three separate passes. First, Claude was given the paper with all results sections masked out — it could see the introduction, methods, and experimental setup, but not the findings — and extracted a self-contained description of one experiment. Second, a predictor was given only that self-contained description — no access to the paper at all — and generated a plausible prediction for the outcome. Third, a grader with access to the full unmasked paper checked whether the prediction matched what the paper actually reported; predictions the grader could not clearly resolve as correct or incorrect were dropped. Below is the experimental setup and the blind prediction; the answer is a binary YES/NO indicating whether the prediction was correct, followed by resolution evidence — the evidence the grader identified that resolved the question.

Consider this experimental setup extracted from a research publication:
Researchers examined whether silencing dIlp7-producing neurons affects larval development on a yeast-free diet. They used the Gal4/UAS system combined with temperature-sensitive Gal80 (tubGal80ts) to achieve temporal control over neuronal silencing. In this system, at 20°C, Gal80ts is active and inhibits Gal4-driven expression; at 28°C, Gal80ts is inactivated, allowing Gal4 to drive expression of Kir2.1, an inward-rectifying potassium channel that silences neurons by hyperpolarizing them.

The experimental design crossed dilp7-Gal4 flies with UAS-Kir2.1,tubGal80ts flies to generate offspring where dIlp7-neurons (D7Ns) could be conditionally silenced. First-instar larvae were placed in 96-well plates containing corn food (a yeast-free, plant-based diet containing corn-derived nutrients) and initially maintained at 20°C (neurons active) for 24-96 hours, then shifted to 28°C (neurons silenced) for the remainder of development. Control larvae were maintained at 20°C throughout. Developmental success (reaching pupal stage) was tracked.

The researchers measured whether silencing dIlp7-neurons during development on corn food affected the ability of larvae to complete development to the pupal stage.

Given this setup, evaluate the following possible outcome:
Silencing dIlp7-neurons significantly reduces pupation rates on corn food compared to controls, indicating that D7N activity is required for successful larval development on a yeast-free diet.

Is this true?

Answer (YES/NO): NO